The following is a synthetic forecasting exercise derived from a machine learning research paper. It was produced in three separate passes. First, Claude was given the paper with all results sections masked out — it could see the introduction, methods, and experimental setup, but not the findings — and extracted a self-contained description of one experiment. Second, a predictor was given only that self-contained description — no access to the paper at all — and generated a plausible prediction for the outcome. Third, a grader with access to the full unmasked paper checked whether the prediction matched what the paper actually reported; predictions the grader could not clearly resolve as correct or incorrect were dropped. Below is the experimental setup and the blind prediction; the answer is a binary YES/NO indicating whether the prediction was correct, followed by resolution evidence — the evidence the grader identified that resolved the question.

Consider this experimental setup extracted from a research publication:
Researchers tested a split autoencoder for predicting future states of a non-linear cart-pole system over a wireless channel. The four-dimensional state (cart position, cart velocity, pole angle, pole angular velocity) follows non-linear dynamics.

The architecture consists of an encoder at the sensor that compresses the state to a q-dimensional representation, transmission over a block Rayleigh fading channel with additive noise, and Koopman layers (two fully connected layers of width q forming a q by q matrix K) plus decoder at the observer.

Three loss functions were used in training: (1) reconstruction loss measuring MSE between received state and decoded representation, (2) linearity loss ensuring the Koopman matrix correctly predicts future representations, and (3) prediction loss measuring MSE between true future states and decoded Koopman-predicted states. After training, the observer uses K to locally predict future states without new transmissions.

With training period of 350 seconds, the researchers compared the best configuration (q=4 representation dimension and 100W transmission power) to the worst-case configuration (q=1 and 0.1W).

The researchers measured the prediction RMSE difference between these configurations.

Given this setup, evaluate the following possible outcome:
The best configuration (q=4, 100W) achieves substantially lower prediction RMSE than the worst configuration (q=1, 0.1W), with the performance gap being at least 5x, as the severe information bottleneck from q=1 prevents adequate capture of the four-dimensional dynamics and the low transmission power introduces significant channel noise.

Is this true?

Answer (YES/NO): YES